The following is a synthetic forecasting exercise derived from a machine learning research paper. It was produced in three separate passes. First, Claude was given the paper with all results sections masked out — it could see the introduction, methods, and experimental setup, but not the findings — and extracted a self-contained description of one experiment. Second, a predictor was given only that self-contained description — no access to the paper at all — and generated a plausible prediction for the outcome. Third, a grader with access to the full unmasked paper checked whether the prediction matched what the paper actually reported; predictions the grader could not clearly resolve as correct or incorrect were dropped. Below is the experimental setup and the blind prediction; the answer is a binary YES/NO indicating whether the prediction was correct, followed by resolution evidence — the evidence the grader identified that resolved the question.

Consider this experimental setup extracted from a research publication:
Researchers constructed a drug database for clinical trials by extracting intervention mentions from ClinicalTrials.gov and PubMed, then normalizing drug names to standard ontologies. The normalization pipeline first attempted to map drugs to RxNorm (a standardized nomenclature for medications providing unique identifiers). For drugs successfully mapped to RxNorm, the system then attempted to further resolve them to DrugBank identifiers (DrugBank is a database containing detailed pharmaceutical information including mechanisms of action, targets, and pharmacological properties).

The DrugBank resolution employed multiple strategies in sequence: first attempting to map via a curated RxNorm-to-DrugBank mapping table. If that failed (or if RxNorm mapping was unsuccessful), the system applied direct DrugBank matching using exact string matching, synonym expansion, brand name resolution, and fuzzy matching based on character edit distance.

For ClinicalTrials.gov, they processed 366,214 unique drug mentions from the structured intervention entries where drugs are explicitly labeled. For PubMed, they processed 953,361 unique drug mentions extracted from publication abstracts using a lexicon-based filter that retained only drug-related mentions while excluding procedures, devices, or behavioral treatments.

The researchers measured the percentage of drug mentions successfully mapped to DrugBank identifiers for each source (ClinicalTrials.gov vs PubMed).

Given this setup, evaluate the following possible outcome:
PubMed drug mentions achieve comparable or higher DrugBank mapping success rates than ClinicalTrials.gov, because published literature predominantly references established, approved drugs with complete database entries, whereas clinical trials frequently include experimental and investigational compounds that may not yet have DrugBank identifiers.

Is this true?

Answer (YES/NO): NO